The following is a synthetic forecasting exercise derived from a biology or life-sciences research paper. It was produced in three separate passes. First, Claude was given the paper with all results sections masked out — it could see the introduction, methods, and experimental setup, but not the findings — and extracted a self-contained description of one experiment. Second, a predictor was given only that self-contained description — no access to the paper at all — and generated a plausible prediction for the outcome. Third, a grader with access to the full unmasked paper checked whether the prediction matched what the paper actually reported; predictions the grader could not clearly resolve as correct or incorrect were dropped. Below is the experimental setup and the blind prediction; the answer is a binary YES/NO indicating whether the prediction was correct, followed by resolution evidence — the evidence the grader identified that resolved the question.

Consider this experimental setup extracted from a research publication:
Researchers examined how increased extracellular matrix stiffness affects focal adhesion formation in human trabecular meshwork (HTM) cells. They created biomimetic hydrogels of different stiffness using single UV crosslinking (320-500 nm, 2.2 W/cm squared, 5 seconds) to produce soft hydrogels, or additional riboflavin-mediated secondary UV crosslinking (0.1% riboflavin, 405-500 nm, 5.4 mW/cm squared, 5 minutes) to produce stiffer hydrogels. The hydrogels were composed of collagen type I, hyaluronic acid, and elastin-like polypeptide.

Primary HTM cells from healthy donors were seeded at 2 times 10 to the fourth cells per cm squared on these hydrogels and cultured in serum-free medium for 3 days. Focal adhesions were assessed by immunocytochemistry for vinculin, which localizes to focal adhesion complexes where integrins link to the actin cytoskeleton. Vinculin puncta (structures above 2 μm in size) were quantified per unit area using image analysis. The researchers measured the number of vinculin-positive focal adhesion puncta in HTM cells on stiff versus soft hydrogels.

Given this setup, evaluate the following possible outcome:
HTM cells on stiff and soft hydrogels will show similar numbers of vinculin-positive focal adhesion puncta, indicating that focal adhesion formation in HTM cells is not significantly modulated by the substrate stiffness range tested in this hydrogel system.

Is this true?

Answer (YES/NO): NO